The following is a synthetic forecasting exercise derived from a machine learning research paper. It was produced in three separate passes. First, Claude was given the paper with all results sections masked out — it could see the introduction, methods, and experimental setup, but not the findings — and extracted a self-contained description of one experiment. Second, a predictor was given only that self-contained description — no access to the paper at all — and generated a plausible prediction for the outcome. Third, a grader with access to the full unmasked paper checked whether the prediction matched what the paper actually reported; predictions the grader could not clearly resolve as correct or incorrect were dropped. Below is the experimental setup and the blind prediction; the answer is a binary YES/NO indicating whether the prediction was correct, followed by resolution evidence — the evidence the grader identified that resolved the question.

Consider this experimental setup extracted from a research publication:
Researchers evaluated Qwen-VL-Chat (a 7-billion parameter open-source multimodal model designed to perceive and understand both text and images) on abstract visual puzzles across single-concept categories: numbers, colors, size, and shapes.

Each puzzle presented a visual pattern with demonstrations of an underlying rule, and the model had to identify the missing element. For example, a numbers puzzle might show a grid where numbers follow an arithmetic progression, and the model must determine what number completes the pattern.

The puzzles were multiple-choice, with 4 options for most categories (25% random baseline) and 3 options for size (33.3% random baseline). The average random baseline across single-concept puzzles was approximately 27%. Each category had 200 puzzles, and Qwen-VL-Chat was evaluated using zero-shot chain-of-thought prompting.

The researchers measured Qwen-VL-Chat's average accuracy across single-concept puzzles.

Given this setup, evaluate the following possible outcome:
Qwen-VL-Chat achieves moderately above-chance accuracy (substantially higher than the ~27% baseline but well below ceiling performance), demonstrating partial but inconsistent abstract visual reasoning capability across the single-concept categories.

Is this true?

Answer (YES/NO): NO